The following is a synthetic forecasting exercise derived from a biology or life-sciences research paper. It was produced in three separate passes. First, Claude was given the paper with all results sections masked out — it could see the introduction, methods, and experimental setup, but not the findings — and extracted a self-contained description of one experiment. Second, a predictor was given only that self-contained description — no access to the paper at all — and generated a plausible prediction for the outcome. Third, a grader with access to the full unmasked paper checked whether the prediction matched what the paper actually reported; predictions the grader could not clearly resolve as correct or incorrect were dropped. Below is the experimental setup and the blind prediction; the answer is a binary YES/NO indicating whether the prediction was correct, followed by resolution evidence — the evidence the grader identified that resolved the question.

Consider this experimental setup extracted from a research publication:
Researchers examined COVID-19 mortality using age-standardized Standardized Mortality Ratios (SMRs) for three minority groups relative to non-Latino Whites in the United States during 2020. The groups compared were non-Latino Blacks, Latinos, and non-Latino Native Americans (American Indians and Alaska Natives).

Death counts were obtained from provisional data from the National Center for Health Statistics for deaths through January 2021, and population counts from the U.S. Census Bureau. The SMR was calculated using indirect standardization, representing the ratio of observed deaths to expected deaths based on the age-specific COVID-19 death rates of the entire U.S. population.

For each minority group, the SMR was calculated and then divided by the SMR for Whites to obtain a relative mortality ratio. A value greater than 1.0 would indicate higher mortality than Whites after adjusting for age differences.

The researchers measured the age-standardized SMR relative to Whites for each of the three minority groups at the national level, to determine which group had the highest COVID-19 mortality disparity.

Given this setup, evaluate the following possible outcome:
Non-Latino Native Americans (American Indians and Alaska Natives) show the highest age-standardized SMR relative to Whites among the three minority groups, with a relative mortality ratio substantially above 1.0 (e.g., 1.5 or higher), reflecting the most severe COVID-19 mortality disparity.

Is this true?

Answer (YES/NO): YES